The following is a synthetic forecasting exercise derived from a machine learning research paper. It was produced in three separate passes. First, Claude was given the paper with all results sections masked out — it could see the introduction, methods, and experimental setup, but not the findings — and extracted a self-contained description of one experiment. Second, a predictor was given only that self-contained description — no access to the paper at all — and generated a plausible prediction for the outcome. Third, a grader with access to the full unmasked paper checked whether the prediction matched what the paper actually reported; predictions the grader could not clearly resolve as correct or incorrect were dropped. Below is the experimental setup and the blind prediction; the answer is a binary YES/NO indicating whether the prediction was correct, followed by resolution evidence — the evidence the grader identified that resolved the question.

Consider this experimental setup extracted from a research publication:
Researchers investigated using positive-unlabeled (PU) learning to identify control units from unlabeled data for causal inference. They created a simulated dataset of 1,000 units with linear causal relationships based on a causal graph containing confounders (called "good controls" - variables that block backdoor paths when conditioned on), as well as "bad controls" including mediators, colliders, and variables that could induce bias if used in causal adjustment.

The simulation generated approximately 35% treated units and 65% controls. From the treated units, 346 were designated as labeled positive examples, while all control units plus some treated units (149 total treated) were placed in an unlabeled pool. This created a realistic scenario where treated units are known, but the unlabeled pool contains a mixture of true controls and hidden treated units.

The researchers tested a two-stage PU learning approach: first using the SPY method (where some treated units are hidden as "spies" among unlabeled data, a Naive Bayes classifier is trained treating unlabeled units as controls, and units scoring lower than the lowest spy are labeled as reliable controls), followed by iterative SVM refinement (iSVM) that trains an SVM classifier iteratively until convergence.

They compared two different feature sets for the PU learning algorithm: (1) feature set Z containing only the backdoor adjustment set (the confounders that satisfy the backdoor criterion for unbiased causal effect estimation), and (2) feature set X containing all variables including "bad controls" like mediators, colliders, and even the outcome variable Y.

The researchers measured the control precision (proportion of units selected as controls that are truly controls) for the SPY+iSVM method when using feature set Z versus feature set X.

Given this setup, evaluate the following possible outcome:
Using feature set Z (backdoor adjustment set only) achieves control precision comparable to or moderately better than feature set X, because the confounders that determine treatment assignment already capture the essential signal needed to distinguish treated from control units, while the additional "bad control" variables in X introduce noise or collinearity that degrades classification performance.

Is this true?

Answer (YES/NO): NO